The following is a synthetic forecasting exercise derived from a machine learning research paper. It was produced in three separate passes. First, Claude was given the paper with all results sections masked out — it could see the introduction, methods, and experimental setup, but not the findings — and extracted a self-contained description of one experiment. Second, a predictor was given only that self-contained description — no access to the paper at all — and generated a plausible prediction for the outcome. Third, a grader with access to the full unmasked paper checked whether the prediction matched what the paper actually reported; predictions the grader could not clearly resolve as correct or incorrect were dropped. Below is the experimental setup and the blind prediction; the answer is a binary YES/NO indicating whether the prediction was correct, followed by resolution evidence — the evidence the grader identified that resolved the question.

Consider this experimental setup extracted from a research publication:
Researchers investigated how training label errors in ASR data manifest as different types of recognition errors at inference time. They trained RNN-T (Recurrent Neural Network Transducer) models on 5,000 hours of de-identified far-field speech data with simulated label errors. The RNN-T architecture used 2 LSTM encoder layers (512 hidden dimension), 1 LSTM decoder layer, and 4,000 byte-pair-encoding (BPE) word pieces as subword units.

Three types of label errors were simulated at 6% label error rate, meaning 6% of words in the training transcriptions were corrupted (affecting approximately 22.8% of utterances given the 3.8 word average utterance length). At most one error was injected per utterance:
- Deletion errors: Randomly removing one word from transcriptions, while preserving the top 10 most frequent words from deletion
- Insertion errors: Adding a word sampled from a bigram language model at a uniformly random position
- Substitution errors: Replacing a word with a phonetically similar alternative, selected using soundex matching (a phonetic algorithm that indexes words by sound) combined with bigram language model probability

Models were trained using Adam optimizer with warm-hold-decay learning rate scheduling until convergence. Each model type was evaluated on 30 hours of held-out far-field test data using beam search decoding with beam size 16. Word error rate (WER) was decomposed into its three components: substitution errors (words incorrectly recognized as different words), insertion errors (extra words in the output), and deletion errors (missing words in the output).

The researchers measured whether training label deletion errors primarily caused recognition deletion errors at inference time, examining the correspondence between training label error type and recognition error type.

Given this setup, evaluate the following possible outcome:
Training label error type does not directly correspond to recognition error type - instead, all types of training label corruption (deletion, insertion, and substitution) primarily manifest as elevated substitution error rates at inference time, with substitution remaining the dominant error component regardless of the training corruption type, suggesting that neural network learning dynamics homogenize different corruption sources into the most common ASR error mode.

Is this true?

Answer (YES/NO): NO